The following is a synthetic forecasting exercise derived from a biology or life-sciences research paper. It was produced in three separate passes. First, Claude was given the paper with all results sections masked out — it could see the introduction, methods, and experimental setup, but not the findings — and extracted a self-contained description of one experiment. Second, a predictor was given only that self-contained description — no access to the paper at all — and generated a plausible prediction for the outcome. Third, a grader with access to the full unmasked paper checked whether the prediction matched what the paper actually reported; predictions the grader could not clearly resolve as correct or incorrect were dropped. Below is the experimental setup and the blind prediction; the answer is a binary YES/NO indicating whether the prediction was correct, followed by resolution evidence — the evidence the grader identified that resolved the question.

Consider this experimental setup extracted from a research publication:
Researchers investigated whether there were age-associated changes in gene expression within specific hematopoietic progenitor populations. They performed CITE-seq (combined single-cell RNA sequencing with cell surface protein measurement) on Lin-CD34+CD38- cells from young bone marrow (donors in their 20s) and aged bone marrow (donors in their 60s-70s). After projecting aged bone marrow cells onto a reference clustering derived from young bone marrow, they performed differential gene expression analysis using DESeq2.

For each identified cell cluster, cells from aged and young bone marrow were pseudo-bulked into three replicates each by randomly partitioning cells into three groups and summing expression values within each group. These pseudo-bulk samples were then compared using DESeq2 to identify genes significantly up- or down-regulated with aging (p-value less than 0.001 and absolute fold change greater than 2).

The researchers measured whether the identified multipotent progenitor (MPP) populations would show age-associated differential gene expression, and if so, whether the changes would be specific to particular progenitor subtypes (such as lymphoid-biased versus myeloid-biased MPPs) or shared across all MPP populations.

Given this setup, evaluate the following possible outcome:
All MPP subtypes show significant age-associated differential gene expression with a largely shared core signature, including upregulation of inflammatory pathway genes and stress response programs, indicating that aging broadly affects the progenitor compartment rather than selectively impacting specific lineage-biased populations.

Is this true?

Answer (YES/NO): NO